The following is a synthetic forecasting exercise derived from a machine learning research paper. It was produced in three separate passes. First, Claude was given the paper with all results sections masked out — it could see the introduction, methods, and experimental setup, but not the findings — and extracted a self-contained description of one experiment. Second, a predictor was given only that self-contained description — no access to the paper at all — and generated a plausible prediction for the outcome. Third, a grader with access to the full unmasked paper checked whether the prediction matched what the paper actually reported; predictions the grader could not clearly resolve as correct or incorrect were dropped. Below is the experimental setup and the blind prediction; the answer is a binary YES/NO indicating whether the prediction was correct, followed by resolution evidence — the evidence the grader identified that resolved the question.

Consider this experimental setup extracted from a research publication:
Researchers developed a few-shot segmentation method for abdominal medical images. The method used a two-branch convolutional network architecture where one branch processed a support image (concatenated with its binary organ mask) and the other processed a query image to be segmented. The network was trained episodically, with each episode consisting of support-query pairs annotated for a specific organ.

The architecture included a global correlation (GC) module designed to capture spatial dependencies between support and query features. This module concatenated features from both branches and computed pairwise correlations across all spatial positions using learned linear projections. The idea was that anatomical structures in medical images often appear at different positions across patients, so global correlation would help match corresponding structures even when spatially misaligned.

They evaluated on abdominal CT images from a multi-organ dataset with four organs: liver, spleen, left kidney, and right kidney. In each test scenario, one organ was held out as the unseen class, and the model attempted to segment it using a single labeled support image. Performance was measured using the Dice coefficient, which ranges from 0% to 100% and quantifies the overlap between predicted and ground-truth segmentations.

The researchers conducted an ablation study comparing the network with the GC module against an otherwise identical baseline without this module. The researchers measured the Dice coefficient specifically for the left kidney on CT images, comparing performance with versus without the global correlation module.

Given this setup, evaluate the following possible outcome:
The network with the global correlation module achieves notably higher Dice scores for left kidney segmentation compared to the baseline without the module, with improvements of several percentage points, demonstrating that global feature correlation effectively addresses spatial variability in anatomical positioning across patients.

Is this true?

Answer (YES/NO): NO